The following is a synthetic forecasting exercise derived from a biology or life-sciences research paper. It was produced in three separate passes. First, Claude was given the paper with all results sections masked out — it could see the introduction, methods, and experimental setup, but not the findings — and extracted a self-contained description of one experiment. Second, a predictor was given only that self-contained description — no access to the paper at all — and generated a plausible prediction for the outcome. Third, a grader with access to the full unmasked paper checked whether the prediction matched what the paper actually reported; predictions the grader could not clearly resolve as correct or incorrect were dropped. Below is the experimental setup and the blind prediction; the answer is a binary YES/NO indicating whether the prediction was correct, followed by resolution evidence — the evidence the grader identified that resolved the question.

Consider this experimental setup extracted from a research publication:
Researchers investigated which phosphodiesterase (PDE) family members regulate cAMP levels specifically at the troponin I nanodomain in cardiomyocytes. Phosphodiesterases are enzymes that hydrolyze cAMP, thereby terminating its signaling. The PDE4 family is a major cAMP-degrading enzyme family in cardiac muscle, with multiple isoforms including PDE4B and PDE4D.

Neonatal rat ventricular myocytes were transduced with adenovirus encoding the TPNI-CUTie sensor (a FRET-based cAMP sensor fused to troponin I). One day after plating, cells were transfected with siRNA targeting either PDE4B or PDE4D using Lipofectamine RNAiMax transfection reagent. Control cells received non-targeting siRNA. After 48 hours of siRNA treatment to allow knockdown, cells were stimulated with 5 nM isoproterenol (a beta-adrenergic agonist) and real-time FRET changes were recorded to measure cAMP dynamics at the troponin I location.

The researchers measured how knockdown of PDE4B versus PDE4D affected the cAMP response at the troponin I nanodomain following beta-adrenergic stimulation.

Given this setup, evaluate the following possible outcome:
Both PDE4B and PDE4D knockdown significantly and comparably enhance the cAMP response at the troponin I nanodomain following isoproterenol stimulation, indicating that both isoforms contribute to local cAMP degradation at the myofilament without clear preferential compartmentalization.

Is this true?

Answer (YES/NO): NO